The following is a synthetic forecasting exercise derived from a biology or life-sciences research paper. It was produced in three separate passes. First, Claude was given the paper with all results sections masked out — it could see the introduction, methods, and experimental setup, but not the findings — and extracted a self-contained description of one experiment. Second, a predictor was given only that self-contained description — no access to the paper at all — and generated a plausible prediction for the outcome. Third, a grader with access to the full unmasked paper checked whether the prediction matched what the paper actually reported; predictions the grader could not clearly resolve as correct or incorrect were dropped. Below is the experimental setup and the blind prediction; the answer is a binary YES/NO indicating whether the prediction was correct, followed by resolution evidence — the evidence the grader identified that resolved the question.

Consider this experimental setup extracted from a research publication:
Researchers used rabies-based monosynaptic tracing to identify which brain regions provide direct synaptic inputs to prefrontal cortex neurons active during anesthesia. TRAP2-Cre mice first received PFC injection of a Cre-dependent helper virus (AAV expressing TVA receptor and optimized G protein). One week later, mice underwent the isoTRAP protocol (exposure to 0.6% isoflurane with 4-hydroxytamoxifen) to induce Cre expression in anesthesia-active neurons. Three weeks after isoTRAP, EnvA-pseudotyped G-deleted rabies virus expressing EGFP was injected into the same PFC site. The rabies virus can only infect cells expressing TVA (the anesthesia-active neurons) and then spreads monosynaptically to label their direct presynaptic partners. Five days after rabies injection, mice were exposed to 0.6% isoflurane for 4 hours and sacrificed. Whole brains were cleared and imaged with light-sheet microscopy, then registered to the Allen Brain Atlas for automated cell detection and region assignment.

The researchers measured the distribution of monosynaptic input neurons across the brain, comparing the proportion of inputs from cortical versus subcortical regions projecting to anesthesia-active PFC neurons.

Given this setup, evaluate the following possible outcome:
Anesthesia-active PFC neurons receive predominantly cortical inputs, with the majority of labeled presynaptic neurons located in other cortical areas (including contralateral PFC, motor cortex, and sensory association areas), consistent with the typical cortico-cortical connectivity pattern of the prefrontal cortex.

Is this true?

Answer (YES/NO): NO